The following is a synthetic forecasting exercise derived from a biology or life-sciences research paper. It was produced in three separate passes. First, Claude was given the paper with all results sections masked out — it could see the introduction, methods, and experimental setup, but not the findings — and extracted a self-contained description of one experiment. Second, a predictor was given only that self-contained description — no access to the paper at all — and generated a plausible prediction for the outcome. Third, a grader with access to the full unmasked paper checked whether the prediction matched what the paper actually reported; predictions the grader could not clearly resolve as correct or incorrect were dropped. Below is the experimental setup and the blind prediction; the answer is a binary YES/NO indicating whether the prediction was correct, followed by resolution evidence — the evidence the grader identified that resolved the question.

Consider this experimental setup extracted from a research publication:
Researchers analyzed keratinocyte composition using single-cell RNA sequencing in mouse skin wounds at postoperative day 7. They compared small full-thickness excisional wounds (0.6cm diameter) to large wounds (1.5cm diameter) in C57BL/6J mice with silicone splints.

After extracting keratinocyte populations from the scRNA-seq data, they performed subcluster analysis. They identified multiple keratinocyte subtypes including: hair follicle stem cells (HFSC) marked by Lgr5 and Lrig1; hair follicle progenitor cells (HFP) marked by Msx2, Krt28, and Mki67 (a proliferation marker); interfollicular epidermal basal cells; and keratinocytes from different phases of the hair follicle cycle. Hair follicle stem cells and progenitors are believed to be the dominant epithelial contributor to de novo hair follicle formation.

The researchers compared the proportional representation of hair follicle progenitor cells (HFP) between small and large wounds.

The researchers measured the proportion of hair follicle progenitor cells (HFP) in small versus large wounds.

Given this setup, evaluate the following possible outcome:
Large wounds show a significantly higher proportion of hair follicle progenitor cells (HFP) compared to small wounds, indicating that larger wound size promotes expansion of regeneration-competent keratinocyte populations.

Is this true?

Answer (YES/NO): YES